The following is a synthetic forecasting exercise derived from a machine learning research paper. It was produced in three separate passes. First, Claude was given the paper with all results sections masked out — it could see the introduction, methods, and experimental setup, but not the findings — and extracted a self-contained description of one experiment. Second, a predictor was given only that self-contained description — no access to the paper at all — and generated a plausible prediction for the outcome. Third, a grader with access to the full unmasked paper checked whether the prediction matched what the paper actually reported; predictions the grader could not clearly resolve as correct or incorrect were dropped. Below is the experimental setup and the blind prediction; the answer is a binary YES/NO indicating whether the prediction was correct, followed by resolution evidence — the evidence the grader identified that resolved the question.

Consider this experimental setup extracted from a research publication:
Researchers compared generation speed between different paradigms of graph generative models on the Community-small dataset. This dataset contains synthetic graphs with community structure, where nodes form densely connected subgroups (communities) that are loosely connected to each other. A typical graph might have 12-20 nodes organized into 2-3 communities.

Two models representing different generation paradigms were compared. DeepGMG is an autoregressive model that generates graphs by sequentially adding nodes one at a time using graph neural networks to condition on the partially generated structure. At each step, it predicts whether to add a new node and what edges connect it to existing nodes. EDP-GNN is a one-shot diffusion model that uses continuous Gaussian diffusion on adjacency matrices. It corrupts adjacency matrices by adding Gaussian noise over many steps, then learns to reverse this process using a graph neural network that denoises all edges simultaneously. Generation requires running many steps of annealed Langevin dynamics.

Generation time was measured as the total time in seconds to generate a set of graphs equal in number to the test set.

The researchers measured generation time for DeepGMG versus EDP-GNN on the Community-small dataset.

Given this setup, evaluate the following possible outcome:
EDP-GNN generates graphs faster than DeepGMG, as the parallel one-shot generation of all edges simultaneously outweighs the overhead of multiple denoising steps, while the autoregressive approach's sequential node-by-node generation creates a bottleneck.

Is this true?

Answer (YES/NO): NO